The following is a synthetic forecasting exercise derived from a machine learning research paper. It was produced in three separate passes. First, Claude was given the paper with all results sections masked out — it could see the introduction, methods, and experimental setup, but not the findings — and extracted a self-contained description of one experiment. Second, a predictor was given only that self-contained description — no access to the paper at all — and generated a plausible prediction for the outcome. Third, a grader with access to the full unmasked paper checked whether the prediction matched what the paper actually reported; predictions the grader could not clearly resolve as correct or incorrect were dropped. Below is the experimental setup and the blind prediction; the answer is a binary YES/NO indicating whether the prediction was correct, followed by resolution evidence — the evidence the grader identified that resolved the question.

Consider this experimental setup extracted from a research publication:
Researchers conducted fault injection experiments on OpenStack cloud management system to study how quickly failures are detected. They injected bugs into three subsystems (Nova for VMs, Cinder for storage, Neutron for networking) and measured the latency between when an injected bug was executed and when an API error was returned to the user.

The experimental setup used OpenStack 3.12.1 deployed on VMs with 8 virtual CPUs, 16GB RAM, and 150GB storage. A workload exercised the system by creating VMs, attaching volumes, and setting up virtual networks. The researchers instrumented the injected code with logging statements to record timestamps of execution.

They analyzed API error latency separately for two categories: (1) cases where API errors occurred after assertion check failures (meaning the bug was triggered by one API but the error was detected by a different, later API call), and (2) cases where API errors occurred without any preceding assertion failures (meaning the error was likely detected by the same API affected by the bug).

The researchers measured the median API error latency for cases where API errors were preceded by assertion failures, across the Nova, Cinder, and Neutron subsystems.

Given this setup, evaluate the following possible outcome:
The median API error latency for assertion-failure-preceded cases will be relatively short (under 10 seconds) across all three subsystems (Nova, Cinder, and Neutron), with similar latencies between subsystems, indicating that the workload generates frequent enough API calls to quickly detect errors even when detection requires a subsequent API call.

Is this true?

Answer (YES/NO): NO